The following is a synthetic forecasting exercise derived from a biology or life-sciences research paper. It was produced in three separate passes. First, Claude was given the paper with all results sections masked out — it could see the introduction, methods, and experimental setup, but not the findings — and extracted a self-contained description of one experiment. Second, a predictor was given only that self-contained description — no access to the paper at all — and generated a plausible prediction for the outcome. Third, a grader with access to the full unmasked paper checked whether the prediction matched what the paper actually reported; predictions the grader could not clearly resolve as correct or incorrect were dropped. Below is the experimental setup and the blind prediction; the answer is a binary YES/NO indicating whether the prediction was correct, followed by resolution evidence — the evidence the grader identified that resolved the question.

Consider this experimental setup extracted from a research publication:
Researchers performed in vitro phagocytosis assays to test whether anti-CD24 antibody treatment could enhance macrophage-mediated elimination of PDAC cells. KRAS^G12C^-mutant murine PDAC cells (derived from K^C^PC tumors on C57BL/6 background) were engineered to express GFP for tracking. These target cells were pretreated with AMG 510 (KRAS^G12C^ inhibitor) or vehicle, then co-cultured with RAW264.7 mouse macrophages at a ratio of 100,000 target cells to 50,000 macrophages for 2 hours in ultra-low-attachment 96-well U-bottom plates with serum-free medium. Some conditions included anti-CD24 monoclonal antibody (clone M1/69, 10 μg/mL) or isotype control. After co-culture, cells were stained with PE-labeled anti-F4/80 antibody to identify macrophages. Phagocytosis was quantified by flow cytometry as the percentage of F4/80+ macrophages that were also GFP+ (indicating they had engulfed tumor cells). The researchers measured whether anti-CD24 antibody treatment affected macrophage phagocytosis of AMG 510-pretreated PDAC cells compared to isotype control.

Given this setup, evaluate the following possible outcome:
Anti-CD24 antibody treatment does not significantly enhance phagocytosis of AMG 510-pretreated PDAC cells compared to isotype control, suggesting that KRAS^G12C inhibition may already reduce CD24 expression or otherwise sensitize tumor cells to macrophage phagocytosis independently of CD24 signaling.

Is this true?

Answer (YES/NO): NO